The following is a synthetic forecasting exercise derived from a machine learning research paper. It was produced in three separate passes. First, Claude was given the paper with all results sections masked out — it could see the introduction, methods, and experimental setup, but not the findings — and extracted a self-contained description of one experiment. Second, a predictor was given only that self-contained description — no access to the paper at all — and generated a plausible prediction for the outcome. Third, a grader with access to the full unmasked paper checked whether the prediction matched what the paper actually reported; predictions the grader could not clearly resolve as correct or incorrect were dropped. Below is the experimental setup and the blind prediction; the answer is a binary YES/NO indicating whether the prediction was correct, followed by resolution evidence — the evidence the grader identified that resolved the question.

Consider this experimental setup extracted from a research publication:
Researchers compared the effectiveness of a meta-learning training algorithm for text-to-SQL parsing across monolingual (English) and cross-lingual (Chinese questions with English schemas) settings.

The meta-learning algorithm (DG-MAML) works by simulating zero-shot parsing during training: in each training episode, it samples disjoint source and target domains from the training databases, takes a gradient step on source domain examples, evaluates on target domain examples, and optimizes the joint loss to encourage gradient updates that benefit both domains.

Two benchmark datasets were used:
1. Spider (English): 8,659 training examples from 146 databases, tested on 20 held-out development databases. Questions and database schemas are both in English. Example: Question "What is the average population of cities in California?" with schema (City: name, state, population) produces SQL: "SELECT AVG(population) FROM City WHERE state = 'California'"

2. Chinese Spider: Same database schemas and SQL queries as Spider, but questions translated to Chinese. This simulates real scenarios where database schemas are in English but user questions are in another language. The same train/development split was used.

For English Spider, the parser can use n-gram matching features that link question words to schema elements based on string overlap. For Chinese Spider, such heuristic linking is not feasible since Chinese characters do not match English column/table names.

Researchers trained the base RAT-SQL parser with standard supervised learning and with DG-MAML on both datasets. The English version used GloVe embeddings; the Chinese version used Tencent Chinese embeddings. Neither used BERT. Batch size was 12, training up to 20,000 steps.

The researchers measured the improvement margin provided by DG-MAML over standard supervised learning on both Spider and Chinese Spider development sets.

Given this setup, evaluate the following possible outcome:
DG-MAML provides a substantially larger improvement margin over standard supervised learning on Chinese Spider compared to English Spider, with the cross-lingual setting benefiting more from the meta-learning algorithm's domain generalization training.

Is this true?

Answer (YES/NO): YES